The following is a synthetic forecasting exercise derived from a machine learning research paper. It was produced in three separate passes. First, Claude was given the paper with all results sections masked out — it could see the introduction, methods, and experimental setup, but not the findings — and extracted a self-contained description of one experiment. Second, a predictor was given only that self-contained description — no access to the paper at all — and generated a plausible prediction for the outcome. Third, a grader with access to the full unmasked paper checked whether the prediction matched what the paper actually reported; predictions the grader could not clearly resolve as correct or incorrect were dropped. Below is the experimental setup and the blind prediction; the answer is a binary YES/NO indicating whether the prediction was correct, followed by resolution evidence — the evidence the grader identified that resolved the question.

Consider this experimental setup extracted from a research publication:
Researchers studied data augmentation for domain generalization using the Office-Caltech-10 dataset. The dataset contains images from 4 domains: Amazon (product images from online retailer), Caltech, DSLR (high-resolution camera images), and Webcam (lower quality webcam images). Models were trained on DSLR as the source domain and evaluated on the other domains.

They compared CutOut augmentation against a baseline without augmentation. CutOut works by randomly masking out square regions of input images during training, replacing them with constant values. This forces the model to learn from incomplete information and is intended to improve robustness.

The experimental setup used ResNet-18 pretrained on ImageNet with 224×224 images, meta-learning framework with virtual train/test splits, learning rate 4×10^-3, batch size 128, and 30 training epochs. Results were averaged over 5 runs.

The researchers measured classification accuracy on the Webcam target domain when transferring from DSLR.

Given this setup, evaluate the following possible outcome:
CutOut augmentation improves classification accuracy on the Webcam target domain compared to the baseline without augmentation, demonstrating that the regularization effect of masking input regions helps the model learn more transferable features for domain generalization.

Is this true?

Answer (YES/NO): NO